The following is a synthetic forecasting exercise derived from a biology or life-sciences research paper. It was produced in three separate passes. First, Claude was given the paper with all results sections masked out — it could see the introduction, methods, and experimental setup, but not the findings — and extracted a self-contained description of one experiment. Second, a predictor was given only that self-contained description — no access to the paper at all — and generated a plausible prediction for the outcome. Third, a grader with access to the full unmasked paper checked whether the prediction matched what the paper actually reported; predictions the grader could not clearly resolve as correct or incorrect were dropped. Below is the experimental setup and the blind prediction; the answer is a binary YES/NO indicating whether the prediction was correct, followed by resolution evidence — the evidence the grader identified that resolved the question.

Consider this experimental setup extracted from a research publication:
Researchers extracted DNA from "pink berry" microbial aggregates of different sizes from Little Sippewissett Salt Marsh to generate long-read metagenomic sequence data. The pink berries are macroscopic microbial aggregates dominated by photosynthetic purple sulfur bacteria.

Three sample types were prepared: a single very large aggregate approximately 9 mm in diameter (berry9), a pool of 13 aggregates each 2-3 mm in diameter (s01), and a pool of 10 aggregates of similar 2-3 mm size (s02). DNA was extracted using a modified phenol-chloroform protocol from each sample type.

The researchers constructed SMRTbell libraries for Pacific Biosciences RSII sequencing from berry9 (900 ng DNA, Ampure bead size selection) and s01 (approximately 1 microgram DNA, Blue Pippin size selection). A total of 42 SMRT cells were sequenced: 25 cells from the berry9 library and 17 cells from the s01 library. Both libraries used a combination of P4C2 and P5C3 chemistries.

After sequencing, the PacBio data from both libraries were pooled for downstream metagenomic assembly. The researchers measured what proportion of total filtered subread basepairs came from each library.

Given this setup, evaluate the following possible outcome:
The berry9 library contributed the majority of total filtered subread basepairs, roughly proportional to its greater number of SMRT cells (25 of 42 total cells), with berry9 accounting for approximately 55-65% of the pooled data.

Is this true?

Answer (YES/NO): NO